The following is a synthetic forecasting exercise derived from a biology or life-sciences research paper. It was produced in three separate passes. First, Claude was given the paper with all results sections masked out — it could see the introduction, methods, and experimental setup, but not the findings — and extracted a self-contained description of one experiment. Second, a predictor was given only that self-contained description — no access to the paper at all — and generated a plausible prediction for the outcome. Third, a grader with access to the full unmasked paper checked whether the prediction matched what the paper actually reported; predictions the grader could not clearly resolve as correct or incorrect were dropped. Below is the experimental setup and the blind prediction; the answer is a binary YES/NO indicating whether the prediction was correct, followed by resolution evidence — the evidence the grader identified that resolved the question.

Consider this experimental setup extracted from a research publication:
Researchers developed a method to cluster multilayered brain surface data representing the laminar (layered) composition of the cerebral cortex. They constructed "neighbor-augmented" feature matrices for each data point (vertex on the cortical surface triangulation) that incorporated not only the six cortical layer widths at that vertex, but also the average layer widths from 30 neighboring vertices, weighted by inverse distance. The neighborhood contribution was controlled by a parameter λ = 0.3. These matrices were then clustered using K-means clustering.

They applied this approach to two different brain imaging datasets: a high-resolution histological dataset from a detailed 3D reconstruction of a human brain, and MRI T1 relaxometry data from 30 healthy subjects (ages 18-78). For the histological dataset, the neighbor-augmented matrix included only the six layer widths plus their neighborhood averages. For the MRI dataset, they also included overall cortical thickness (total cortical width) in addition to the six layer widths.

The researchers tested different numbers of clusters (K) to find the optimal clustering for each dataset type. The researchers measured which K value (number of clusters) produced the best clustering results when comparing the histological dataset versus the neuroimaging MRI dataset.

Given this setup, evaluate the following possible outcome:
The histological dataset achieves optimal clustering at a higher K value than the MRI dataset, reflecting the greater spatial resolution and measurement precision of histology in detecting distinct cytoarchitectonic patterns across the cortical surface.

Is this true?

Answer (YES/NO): YES